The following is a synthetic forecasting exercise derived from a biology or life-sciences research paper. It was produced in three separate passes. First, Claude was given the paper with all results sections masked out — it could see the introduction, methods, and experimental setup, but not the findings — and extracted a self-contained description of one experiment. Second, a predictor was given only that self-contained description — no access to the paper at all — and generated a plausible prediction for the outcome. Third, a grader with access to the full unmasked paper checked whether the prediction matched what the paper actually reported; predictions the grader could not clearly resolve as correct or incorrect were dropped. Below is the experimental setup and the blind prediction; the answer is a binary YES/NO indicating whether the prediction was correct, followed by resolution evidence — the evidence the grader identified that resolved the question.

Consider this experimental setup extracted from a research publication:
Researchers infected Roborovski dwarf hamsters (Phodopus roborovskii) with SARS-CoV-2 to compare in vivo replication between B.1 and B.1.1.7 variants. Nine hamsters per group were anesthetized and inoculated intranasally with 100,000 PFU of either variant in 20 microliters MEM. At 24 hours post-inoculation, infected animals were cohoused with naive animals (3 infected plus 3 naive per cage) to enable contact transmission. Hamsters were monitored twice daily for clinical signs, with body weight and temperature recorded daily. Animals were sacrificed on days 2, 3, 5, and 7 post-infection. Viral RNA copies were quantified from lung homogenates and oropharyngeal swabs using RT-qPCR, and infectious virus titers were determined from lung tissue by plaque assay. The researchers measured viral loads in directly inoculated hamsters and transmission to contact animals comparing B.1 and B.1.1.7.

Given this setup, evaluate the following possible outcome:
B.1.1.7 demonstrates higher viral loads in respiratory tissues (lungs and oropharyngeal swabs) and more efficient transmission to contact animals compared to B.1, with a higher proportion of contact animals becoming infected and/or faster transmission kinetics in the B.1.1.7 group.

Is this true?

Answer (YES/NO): NO